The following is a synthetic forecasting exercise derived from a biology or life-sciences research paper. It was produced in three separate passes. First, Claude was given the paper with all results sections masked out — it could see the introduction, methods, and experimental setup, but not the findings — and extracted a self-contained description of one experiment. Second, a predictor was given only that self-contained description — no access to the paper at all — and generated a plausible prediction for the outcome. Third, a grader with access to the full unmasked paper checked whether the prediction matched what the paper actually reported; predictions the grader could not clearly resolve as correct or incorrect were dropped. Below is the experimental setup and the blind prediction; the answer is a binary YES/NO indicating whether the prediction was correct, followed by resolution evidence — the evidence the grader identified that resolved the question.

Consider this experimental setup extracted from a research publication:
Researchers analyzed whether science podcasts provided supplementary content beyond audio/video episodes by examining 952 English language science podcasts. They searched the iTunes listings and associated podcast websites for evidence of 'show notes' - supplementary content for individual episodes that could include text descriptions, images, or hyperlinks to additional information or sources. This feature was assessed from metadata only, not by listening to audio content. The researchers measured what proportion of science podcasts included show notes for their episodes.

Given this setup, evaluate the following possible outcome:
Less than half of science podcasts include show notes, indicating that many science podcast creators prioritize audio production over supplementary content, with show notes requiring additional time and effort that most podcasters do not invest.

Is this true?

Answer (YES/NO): NO